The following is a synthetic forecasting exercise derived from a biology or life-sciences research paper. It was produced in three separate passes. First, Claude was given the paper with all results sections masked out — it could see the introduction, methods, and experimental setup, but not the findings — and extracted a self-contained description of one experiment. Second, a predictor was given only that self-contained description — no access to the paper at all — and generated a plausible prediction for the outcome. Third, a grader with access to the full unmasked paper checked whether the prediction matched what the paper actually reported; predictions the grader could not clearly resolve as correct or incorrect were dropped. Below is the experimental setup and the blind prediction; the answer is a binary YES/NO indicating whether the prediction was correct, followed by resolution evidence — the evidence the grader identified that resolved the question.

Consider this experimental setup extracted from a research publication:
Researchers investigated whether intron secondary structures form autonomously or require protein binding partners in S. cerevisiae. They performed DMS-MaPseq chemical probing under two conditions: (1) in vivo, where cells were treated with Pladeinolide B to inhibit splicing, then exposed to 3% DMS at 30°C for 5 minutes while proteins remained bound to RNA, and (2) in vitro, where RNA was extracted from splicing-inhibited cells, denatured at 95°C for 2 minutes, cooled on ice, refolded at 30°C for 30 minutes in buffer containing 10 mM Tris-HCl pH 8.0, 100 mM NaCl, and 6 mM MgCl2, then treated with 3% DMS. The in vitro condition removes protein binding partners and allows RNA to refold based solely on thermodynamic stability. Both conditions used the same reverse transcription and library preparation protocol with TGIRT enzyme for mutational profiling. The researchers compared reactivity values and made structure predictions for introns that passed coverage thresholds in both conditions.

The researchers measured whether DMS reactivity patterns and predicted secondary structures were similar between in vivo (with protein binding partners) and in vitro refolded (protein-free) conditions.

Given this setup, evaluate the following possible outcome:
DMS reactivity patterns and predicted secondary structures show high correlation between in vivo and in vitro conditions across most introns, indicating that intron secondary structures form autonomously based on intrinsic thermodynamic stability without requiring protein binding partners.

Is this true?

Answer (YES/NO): NO